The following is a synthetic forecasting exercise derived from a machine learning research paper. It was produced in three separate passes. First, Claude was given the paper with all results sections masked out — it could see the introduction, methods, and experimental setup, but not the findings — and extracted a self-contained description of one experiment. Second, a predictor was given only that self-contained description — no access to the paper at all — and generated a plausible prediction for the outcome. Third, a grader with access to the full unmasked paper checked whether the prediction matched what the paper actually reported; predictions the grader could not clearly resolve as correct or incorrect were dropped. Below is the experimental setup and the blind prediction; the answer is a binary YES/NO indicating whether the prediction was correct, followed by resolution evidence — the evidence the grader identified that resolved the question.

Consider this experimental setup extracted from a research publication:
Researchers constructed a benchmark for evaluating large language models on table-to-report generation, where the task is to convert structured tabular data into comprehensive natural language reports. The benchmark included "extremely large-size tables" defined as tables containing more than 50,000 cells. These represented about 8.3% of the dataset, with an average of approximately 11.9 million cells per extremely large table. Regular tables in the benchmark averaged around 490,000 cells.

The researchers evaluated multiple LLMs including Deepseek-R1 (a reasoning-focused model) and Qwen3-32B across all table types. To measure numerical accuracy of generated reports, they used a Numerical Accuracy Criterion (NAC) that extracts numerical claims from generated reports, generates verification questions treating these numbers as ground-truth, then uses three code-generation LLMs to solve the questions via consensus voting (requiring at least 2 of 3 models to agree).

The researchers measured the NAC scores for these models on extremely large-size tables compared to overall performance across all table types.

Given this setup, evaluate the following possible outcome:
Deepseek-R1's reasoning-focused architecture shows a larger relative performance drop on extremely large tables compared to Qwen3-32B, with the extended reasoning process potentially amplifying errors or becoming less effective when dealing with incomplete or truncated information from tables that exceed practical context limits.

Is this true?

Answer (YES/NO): NO